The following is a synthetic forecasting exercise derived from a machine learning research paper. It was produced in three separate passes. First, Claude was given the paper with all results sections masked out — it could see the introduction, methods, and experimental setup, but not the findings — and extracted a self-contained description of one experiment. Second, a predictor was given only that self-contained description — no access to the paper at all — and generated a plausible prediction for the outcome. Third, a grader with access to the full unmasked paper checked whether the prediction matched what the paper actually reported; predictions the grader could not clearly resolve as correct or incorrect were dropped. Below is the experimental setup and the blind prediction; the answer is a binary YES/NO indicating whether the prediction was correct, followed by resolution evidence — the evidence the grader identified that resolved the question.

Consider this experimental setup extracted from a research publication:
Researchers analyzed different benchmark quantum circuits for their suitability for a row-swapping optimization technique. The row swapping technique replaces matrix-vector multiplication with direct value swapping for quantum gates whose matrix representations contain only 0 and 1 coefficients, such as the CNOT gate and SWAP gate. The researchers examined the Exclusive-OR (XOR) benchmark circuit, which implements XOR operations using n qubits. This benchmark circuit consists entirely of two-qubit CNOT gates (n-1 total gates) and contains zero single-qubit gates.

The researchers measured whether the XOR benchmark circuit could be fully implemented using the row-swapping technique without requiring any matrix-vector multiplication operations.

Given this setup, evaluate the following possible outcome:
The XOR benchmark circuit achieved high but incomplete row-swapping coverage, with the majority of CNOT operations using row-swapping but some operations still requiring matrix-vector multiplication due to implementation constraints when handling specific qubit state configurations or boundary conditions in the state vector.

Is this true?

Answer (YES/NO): NO